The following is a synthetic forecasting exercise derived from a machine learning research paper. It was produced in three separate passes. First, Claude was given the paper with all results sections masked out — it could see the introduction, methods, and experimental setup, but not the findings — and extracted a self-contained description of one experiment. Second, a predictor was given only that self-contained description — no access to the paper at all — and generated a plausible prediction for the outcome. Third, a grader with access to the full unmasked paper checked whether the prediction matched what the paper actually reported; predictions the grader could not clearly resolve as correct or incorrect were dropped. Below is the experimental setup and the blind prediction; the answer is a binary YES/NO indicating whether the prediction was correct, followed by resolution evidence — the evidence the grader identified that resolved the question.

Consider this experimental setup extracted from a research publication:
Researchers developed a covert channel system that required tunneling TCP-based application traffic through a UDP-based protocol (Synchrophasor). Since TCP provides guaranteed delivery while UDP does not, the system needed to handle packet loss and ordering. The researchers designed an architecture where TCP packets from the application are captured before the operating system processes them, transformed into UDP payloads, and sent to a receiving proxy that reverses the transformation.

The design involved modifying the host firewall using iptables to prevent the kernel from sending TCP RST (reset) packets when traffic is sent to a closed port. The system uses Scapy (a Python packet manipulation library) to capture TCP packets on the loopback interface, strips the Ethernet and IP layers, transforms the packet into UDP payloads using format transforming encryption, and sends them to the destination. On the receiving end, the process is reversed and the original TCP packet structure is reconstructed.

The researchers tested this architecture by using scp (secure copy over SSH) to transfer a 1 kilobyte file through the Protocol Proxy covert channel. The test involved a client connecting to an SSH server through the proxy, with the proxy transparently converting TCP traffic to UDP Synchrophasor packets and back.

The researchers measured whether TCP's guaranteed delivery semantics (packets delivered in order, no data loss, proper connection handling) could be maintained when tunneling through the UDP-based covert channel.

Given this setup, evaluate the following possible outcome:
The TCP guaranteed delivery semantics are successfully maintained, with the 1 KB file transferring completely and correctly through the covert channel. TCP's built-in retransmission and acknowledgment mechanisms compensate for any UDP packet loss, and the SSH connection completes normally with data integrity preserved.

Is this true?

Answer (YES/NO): YES